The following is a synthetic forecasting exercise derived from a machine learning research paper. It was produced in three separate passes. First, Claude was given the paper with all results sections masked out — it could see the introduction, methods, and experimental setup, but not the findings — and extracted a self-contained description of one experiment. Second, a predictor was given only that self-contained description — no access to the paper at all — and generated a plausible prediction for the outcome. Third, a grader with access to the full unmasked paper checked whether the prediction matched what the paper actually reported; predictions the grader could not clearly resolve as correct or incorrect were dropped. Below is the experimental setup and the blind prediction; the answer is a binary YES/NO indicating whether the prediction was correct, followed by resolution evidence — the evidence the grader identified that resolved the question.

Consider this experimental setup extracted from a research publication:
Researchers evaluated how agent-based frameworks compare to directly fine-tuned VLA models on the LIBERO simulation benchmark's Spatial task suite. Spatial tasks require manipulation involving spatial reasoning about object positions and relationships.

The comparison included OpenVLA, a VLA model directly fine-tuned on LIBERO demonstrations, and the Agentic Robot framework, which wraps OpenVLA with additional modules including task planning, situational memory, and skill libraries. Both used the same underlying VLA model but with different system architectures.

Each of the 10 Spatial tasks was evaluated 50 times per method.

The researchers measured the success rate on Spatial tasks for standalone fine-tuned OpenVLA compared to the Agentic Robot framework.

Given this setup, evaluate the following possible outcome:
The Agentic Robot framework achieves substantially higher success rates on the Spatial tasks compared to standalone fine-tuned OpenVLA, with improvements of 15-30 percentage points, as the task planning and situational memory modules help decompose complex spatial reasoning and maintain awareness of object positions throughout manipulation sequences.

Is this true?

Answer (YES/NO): NO